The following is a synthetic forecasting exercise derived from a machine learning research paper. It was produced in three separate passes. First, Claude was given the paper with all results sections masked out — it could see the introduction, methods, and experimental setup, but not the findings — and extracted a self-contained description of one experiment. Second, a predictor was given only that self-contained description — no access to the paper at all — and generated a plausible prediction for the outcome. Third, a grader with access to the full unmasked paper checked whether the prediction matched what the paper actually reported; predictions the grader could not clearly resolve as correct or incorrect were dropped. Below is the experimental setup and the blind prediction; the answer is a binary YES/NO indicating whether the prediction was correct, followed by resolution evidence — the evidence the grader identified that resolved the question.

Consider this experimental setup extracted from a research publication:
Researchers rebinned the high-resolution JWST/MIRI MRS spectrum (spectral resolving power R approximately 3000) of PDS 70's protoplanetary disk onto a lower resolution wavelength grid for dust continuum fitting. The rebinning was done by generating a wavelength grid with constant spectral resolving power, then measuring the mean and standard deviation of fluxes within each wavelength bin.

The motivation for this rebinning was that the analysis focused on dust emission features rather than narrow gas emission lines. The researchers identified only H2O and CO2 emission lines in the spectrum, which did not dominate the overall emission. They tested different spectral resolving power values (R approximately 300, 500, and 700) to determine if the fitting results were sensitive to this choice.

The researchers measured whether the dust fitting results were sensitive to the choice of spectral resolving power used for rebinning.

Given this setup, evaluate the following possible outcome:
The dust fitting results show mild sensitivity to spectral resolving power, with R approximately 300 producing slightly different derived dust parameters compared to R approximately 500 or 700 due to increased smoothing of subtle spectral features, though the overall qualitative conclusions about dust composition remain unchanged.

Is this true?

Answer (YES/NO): NO